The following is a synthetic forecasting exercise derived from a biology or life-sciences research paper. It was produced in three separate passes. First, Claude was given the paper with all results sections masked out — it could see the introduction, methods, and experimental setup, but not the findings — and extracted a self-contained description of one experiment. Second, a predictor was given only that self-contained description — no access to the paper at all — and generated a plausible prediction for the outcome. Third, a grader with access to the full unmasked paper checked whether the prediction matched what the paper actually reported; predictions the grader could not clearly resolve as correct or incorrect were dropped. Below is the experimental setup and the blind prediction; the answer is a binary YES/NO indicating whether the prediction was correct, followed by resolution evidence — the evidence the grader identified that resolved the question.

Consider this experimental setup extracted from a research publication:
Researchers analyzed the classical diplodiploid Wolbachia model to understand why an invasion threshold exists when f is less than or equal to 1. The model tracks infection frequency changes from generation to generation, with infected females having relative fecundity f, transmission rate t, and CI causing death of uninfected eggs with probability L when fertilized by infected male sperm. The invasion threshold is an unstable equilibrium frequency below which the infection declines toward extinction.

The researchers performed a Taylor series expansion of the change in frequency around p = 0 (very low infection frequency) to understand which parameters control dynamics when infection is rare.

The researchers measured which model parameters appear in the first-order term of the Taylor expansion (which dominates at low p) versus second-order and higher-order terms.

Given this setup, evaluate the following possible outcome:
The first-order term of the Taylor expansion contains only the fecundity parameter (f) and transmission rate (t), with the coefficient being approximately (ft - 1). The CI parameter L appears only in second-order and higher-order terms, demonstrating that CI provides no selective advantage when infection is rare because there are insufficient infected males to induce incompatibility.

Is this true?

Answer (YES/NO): YES